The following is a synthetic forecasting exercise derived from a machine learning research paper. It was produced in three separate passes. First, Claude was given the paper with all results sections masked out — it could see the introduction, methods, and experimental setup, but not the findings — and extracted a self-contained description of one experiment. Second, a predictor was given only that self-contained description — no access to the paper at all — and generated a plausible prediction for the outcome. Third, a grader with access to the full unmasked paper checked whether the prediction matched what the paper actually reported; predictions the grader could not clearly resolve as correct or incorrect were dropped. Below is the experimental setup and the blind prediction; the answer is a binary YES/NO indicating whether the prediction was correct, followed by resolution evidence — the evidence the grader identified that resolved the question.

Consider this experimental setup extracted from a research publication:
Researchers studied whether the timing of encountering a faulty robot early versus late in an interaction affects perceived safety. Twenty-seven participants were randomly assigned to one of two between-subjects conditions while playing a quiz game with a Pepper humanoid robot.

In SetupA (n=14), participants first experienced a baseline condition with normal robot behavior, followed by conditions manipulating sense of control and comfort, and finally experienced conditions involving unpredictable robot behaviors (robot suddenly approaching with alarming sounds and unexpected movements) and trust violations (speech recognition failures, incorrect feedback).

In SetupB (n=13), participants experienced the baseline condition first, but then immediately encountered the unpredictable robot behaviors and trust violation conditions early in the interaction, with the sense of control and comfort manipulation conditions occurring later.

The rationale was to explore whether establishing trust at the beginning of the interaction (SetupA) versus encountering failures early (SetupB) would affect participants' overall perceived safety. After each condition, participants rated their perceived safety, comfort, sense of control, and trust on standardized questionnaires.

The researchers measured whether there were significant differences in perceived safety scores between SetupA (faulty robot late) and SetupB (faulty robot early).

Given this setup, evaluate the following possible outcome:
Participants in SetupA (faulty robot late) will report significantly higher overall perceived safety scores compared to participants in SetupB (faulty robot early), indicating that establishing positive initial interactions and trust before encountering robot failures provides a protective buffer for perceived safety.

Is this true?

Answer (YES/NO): NO